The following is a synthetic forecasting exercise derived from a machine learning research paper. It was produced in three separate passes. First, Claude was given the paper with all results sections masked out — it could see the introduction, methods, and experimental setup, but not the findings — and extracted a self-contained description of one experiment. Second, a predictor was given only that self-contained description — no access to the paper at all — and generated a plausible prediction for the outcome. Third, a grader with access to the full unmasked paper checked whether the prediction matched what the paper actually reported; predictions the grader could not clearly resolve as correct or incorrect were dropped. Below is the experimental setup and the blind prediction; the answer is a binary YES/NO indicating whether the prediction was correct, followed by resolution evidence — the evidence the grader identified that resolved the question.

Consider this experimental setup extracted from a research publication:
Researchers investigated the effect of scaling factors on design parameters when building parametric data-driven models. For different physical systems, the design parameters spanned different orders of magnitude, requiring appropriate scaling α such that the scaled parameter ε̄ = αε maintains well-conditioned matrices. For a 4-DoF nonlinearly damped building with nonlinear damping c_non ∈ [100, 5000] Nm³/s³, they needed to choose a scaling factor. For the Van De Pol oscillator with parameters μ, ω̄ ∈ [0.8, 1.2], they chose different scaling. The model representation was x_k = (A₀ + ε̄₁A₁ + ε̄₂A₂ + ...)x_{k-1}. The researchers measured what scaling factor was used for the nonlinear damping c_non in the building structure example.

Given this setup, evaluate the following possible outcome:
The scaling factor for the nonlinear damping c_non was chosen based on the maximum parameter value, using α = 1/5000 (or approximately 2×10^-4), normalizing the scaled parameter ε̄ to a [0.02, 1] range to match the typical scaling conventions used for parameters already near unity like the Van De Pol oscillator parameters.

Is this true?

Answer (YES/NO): NO